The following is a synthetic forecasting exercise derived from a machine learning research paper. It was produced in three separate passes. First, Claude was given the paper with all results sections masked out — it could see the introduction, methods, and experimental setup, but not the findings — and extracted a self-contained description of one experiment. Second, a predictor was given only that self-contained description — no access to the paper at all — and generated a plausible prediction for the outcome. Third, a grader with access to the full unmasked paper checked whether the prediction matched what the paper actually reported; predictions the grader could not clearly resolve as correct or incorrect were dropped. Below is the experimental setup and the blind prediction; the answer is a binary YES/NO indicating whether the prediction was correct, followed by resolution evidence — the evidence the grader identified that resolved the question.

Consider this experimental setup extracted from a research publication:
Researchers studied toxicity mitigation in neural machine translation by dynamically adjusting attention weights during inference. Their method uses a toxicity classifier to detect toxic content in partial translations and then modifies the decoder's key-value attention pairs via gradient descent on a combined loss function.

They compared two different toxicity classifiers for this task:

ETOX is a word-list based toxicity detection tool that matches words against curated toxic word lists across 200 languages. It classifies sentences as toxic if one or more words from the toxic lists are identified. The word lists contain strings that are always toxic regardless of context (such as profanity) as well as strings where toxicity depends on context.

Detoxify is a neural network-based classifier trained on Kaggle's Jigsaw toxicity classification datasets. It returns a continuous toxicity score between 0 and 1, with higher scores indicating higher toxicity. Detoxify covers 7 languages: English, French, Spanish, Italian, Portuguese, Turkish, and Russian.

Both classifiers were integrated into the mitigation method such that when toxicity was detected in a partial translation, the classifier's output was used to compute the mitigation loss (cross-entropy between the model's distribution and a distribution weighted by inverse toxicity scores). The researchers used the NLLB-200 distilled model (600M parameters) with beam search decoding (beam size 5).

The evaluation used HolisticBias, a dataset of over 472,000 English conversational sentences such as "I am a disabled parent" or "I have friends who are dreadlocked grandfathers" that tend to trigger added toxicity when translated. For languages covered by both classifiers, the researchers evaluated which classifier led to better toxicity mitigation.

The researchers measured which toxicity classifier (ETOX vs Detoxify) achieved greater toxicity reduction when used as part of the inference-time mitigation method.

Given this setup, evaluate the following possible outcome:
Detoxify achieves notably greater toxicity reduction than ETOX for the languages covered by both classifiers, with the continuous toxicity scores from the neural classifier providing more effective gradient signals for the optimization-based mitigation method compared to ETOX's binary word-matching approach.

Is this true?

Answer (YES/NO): NO